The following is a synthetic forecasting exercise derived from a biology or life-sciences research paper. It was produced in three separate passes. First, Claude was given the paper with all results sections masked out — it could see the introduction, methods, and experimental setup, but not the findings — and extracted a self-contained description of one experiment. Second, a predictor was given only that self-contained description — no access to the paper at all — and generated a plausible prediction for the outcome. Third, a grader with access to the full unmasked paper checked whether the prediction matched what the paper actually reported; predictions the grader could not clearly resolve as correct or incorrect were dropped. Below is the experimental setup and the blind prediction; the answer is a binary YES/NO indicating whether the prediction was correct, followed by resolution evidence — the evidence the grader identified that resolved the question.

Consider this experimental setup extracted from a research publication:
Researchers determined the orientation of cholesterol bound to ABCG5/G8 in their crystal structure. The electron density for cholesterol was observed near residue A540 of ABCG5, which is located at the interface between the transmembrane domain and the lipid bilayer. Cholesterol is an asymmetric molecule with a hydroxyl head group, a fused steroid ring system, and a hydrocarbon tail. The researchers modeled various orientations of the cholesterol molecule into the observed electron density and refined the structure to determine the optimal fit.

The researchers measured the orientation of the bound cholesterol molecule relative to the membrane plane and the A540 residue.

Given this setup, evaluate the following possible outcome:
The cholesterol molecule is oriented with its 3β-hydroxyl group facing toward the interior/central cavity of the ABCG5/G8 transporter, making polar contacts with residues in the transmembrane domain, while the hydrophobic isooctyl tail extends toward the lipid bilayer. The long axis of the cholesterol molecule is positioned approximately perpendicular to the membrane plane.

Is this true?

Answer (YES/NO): NO